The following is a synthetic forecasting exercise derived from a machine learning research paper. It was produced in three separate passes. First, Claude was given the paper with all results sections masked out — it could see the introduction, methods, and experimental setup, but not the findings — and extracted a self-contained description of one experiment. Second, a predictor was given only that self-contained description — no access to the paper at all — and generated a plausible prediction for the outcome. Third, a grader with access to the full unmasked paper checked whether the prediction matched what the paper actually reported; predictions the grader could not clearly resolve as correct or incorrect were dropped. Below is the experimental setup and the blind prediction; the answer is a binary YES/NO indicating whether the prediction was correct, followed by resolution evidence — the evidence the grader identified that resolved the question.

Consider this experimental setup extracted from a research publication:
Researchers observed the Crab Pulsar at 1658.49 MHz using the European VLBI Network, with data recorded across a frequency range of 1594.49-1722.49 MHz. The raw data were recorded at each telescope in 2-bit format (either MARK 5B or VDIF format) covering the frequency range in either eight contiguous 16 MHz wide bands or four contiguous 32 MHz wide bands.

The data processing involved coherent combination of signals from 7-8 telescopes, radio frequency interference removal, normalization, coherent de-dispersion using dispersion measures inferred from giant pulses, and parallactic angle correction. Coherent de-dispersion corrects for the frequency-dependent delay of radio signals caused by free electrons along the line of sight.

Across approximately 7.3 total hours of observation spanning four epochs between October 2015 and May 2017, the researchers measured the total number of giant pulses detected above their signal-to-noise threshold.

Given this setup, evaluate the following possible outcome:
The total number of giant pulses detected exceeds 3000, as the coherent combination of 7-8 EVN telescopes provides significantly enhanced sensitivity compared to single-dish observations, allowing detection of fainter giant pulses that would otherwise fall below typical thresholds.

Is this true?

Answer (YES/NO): YES